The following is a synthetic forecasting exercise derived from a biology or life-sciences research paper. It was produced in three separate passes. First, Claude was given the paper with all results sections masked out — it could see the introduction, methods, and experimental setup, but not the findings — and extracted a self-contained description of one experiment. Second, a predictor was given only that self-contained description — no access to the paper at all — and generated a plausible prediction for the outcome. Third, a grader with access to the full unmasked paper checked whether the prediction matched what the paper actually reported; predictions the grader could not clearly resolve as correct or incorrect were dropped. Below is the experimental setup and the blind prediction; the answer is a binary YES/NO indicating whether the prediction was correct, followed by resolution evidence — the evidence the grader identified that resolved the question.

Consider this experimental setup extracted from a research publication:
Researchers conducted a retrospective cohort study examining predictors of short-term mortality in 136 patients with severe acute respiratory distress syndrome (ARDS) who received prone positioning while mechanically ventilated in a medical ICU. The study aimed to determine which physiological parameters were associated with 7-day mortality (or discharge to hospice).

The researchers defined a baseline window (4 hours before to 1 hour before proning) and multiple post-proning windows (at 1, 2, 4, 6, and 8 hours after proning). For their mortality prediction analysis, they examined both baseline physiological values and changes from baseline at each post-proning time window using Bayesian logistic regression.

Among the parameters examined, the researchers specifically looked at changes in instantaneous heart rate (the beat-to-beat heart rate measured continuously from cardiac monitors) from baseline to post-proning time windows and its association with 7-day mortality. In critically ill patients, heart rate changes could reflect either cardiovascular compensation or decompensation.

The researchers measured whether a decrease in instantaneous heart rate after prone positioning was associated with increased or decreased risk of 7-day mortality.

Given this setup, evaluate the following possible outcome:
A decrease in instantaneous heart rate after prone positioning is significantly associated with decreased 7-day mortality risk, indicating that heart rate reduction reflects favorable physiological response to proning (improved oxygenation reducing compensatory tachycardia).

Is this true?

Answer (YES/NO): YES